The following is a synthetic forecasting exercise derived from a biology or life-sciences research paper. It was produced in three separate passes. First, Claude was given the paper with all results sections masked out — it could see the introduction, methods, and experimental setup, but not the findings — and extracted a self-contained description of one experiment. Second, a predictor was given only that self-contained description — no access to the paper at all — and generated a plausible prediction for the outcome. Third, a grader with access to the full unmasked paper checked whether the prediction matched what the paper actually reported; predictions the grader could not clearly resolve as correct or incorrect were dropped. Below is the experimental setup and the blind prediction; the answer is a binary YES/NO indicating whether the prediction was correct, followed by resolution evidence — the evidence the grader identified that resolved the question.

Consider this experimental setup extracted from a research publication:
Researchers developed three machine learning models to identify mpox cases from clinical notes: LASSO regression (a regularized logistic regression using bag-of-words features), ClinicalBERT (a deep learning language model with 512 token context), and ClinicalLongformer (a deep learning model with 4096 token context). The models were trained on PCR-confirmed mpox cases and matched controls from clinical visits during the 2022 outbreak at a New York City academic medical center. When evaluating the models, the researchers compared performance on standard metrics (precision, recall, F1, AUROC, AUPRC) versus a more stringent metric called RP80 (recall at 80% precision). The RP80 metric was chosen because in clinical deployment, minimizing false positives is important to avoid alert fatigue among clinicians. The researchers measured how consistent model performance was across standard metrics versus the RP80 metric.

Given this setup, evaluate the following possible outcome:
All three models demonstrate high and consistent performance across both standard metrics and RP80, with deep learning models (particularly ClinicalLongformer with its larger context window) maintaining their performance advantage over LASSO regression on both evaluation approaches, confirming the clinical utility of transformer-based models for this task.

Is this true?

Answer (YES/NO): NO